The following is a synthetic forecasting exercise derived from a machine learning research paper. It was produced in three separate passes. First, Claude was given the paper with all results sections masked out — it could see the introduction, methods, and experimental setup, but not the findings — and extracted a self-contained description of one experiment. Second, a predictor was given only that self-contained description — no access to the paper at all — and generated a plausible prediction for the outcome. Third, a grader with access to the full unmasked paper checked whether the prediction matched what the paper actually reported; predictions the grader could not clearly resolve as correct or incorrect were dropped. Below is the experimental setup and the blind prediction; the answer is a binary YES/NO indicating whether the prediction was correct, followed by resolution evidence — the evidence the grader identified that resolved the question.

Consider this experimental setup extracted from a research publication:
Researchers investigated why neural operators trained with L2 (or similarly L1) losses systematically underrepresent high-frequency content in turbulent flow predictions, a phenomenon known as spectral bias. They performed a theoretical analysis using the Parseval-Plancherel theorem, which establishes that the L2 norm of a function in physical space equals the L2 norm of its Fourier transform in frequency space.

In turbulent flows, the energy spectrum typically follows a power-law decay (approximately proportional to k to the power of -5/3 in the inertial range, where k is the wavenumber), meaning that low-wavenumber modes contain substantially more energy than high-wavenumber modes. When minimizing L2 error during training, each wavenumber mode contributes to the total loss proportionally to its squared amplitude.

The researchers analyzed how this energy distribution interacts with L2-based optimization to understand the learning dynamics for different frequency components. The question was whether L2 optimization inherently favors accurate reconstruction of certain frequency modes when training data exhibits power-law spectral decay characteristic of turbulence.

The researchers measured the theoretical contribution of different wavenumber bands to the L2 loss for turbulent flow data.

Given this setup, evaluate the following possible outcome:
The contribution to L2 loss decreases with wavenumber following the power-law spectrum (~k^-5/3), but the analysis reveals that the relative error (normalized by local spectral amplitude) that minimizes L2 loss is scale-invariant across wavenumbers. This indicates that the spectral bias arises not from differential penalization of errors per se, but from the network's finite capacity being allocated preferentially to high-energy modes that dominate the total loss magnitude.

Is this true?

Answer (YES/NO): NO